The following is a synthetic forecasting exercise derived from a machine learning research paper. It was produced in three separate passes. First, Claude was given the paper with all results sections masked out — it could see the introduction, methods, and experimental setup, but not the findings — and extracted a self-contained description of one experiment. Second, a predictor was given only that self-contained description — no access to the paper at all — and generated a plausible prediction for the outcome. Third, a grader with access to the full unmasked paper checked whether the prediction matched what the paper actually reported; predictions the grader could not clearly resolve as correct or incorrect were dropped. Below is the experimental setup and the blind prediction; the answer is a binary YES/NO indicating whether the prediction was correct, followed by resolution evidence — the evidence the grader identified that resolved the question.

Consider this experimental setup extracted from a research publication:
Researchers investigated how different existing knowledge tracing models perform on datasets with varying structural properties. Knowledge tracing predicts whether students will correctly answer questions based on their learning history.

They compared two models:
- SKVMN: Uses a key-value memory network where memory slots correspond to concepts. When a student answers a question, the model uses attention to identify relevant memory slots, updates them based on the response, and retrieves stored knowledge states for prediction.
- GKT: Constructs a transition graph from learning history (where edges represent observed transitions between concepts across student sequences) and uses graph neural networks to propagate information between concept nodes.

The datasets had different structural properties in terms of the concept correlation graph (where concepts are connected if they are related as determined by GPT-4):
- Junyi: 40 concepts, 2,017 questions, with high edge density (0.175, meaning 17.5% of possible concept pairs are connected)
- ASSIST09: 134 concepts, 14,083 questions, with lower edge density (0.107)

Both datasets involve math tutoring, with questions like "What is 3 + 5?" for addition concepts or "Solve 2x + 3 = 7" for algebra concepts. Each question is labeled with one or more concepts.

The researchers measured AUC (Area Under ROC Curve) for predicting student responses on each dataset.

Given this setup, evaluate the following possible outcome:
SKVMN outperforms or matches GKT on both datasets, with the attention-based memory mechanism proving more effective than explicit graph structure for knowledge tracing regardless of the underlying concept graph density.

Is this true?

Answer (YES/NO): NO